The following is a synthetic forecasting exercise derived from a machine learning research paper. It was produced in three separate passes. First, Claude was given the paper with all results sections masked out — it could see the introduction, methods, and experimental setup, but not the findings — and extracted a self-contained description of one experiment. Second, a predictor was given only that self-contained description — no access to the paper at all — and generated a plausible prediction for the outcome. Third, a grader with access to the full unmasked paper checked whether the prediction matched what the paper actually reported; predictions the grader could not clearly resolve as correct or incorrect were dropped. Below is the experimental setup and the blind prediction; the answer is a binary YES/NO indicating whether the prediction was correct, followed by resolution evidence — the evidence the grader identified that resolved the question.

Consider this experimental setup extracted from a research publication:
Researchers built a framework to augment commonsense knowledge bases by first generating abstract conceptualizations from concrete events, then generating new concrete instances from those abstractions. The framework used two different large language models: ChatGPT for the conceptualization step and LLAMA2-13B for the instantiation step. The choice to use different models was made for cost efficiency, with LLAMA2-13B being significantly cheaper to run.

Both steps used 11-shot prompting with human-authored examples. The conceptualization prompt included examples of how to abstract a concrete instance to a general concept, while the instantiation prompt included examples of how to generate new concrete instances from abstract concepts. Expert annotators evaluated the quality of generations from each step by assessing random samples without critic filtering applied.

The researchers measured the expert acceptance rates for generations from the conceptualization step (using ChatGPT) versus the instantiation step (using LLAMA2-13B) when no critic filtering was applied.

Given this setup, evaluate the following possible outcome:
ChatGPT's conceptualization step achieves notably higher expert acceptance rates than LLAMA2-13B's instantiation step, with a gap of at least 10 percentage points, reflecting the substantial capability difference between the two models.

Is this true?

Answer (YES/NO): NO